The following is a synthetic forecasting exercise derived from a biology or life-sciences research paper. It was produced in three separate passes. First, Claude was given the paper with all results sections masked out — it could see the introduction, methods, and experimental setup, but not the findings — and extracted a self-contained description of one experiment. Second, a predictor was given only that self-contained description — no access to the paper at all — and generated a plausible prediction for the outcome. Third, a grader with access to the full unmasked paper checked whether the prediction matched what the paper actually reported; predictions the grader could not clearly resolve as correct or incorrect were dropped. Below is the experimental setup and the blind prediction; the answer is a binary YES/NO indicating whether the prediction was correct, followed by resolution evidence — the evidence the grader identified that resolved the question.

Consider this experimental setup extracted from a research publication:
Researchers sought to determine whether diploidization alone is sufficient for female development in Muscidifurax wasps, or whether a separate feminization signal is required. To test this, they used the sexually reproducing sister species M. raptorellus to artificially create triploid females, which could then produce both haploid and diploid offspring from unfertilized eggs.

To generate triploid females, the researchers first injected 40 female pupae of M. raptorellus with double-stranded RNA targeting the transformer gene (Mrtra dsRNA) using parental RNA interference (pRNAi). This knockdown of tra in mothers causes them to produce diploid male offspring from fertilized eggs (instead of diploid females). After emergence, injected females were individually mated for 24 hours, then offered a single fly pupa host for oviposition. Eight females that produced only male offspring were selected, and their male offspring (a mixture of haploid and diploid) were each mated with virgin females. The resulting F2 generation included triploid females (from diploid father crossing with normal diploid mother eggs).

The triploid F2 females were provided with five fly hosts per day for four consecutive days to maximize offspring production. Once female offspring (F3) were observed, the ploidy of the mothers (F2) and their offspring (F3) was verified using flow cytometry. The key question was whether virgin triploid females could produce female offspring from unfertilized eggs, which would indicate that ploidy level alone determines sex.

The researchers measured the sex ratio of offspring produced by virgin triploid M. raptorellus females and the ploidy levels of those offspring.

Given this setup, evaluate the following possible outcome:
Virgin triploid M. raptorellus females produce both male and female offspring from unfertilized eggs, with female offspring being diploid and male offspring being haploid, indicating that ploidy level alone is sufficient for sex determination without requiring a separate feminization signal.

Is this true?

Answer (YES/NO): YES